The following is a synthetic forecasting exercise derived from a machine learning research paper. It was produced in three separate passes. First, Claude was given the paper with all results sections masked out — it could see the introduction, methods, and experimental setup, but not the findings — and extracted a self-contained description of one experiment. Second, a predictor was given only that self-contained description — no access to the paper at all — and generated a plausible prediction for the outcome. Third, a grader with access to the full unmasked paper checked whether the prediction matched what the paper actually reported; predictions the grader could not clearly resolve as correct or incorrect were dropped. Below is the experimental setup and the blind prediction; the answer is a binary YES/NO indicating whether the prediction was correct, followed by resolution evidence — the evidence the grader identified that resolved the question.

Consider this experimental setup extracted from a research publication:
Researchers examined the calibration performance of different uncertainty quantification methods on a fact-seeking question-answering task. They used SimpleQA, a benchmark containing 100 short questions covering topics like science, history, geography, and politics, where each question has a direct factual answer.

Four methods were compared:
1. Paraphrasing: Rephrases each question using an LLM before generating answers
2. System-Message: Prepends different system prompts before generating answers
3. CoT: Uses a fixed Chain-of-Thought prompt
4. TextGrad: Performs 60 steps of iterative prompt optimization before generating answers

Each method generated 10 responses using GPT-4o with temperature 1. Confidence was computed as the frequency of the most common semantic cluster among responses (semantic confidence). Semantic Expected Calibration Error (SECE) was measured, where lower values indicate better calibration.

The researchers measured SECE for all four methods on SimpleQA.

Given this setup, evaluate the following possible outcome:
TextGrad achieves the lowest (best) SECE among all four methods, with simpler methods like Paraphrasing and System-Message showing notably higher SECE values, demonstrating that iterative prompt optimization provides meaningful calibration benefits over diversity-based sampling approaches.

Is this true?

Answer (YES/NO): NO